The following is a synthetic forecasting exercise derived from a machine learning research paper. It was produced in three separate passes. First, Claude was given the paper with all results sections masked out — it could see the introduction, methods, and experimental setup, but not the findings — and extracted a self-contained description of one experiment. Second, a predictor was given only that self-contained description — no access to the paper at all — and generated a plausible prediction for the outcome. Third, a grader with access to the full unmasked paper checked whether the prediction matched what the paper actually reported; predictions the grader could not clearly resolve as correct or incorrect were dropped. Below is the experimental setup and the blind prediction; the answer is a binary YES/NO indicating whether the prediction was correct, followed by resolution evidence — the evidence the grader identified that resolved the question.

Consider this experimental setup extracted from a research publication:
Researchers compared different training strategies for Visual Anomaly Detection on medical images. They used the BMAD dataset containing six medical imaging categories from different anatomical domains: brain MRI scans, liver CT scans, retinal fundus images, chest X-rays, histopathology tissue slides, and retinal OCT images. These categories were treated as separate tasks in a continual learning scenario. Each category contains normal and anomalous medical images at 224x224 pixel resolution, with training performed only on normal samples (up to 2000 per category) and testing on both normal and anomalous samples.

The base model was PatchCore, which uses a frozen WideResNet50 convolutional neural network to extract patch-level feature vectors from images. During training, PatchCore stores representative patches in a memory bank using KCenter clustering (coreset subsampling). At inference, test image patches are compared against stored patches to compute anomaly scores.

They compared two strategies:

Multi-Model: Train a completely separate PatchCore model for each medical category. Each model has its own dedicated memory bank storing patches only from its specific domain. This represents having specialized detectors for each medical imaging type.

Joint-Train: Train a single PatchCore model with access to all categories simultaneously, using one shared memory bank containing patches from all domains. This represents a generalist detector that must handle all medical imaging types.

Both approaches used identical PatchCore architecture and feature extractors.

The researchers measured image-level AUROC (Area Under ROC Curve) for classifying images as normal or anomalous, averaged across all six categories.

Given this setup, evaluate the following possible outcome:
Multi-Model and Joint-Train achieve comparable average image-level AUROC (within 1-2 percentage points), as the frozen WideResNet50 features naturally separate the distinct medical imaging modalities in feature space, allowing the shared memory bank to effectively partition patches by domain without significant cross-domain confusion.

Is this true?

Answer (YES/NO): NO